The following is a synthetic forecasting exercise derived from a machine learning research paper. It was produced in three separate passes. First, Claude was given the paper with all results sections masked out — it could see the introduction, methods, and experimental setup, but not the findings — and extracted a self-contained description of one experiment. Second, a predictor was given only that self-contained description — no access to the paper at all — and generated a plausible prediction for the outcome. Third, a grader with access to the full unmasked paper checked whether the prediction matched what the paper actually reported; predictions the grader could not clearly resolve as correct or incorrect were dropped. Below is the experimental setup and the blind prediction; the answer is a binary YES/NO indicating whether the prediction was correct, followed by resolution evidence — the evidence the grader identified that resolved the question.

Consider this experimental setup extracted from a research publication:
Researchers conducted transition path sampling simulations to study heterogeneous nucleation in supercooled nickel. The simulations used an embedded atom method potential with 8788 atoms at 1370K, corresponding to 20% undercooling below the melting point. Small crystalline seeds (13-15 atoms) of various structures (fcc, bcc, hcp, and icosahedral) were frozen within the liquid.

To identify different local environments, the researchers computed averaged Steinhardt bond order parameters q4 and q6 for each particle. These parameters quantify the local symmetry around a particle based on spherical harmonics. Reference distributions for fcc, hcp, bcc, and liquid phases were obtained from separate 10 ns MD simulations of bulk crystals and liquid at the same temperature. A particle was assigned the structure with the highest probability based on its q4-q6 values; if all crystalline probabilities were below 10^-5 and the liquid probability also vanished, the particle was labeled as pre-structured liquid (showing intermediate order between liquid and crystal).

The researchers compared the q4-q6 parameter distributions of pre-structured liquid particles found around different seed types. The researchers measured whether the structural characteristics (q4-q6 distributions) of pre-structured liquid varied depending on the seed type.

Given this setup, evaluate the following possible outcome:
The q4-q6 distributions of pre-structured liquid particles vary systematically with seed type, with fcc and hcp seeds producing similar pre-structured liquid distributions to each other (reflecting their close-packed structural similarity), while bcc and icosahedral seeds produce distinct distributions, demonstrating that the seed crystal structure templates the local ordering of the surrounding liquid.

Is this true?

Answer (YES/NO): NO